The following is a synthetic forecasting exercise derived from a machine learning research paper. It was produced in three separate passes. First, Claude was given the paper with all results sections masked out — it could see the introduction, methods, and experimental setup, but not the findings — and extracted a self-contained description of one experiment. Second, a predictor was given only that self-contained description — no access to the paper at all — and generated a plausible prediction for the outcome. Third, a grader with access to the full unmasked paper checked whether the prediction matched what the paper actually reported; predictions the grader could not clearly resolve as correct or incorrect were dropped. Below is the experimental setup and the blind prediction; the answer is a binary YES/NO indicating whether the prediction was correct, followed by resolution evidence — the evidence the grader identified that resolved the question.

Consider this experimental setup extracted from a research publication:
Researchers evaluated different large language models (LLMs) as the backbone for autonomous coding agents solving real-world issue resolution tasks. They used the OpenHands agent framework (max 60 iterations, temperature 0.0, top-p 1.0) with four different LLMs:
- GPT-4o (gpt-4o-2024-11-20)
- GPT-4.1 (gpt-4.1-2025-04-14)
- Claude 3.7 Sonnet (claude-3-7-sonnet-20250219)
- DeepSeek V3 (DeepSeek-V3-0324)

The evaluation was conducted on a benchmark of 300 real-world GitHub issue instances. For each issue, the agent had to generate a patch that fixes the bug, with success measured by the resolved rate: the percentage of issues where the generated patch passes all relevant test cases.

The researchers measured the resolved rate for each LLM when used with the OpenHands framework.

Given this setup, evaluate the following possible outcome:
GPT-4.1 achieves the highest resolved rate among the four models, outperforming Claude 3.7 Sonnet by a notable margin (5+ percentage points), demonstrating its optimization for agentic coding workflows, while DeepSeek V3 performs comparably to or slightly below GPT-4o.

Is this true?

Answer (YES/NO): NO